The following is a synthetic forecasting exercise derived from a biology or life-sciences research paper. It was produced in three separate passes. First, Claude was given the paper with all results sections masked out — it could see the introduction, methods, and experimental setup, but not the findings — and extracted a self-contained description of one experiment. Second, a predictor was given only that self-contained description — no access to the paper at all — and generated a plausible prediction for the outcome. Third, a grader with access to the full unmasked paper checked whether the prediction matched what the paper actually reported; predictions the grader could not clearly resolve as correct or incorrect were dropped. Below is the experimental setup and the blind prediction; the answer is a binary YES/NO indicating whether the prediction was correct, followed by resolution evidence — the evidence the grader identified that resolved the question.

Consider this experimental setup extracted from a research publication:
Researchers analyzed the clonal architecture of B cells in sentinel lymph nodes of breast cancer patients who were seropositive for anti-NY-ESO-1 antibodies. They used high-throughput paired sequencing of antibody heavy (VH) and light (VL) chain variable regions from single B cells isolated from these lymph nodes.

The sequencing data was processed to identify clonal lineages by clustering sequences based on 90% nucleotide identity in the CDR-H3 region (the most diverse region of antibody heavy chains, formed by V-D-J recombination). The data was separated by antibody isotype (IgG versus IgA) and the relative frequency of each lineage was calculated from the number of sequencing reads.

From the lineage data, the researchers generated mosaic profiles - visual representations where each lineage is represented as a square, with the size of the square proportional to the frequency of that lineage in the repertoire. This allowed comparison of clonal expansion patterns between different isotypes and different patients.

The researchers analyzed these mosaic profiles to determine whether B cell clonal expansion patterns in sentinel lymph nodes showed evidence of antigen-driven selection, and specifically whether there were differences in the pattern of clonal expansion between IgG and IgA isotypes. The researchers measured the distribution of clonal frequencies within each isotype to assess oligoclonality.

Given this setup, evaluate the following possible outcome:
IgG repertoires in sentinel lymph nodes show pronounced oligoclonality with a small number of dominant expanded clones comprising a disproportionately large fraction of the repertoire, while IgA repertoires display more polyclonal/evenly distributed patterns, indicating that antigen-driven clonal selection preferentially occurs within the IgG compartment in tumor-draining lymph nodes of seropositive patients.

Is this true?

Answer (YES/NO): NO